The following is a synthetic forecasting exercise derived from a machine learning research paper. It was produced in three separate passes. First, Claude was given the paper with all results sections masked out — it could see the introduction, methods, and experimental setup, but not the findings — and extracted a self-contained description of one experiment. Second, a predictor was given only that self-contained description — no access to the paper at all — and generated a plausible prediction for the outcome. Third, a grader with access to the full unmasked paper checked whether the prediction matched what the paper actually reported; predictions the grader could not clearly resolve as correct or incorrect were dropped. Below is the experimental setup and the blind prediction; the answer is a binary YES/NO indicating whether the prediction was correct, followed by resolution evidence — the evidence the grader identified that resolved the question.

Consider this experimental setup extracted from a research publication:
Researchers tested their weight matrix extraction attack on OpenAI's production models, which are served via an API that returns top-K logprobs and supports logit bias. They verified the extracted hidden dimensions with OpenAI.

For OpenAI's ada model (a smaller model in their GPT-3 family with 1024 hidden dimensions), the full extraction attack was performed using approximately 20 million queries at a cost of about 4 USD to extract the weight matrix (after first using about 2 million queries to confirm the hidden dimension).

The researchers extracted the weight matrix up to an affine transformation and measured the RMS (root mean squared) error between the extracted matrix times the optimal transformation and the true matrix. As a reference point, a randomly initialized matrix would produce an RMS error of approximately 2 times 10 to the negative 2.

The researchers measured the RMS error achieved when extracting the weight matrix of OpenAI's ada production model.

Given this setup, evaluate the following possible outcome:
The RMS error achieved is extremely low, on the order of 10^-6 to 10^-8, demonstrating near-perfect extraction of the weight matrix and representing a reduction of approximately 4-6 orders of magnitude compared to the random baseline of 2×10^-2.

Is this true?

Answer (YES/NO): NO